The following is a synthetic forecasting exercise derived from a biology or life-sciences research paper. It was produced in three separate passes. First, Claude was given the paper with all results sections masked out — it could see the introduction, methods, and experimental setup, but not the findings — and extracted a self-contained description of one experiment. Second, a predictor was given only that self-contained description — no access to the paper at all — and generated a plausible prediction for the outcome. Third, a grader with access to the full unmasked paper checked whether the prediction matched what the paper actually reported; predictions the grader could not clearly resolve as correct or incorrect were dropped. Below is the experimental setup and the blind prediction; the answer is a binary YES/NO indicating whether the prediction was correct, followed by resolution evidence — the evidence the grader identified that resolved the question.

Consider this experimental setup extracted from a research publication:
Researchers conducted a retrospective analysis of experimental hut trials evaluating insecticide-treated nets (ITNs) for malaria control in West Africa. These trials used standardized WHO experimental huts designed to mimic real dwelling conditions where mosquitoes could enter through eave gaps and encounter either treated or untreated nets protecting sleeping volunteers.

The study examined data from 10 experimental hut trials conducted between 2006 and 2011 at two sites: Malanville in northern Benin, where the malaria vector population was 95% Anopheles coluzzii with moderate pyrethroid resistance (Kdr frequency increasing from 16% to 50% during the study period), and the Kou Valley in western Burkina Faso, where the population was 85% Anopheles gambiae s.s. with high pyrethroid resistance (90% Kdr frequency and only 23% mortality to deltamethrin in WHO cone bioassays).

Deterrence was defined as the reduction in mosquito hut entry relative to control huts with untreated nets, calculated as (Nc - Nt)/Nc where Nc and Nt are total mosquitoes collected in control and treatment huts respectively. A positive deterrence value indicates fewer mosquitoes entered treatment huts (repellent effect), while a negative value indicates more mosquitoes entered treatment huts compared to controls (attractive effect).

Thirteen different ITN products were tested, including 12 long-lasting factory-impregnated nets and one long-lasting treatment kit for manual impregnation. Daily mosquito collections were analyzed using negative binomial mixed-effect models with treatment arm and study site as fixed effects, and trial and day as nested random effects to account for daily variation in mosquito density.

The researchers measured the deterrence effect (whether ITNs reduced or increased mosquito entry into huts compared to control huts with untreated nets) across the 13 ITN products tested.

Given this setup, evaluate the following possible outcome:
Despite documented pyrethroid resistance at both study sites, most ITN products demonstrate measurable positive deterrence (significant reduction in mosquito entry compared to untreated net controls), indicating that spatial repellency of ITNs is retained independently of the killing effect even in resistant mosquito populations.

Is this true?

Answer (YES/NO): NO